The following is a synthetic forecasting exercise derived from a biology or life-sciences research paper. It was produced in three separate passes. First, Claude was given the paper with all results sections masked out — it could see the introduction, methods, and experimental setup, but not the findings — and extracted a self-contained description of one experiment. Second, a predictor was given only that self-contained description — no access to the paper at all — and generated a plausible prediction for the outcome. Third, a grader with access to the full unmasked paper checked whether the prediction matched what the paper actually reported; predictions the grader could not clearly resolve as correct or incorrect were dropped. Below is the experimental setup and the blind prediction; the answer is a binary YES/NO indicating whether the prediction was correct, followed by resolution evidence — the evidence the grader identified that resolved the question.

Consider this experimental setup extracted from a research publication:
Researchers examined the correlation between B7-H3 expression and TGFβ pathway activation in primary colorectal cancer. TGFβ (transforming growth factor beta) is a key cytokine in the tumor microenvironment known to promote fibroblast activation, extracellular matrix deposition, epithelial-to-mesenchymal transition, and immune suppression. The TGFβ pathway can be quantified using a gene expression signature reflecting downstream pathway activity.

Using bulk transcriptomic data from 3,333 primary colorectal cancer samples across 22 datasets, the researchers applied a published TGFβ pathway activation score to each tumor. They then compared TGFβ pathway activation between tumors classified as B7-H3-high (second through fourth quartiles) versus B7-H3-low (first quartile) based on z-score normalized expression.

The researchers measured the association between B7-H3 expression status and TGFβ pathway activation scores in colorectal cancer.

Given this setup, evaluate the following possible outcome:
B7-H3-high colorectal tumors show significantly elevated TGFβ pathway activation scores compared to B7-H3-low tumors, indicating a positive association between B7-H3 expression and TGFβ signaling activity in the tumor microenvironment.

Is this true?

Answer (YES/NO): YES